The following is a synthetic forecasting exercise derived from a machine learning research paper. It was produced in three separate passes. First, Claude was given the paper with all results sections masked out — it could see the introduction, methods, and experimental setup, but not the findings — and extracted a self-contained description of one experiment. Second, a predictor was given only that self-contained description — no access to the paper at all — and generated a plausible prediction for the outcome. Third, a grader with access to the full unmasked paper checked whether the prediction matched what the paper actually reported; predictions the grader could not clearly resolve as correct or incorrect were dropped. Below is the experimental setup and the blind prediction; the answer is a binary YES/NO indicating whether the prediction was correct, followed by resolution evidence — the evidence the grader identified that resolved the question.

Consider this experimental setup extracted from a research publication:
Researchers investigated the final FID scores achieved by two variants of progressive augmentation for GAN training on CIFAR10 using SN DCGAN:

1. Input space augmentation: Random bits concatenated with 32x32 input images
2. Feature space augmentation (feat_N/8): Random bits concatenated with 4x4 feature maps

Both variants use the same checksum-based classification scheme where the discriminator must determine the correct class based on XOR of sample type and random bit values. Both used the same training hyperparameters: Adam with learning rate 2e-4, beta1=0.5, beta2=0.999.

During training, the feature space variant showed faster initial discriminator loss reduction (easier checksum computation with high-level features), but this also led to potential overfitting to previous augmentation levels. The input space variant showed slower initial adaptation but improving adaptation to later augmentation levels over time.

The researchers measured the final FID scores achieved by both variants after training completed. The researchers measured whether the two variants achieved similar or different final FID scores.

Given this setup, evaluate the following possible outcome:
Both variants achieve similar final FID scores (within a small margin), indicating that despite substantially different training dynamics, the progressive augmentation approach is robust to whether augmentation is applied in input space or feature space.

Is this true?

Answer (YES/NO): YES